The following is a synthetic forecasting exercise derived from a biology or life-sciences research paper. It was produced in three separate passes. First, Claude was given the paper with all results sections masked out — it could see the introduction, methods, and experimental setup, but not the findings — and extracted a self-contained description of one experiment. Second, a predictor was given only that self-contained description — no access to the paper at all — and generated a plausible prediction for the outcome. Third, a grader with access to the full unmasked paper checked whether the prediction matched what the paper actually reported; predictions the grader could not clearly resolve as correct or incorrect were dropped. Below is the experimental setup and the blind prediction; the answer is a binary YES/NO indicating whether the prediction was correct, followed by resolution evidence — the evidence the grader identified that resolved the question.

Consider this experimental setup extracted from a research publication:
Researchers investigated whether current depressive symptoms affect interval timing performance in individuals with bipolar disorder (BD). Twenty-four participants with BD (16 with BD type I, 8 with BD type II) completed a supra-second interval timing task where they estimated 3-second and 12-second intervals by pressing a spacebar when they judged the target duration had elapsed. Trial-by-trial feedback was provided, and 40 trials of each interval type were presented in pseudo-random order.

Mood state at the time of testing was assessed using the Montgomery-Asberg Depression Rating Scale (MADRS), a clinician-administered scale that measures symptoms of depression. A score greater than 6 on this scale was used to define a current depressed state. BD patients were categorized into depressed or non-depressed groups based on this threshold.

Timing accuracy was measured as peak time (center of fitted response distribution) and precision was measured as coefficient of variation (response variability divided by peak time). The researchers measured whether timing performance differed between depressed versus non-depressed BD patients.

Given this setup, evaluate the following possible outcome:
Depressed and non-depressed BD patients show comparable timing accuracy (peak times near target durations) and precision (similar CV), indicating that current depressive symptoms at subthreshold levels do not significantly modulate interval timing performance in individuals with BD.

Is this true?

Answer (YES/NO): YES